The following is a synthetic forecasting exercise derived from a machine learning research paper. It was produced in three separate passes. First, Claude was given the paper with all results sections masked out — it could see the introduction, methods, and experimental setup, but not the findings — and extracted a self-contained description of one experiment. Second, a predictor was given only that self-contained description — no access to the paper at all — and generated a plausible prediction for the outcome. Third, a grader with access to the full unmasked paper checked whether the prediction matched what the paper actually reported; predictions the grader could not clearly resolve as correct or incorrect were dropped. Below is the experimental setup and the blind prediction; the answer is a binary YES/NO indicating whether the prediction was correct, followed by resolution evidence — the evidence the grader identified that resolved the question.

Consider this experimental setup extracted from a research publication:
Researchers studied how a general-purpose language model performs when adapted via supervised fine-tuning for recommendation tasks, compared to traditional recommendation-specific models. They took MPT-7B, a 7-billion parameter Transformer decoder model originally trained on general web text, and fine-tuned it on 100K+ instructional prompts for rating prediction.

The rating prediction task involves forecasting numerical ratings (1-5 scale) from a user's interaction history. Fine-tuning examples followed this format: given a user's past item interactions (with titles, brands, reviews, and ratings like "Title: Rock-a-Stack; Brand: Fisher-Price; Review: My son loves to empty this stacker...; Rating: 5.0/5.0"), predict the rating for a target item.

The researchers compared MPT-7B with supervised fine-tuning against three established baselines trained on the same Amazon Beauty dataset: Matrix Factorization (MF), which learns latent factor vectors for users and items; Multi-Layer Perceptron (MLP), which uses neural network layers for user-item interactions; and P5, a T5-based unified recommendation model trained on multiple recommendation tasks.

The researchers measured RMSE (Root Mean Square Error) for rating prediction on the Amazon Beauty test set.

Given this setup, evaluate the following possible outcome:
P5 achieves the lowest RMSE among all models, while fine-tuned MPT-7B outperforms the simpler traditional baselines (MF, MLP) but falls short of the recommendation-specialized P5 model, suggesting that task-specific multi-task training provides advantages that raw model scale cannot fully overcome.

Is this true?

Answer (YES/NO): NO